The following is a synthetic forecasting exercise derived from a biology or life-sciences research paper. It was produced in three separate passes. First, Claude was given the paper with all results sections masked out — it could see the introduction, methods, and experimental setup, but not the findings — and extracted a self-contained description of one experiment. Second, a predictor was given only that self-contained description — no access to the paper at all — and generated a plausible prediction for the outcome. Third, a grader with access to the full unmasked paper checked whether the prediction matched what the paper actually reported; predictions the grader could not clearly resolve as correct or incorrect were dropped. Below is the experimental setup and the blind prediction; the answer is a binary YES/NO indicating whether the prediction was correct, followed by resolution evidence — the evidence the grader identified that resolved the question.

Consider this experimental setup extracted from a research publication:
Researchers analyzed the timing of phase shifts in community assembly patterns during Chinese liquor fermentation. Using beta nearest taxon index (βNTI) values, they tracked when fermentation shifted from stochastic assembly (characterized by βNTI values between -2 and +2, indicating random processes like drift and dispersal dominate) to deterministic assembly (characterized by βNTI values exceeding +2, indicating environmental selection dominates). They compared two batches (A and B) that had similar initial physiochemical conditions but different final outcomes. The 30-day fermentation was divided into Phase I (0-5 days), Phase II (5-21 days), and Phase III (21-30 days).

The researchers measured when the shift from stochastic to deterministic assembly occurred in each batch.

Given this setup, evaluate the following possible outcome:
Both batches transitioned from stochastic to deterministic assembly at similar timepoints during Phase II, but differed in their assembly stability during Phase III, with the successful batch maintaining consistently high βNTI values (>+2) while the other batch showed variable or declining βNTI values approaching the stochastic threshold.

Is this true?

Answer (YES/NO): NO